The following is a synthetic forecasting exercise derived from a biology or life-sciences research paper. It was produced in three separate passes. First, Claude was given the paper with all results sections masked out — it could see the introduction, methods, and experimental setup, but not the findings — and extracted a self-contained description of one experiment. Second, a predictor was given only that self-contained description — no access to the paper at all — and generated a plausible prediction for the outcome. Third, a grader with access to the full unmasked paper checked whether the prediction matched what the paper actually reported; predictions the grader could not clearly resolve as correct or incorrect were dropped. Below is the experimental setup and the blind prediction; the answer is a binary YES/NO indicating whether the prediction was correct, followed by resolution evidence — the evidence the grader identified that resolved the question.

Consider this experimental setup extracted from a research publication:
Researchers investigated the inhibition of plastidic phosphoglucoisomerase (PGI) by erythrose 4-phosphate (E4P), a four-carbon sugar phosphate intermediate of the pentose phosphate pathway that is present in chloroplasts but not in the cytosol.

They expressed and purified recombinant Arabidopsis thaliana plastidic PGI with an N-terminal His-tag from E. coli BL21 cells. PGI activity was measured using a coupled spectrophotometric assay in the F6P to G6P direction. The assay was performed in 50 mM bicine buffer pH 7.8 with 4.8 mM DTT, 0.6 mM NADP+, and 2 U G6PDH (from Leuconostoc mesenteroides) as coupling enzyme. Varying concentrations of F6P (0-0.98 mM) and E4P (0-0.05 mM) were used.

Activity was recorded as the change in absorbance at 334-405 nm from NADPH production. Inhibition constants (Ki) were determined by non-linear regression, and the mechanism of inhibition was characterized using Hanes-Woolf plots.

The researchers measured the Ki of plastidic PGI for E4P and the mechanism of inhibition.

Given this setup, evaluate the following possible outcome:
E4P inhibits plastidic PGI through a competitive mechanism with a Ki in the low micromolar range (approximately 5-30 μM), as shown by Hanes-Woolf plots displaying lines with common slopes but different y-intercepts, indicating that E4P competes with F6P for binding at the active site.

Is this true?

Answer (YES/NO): NO